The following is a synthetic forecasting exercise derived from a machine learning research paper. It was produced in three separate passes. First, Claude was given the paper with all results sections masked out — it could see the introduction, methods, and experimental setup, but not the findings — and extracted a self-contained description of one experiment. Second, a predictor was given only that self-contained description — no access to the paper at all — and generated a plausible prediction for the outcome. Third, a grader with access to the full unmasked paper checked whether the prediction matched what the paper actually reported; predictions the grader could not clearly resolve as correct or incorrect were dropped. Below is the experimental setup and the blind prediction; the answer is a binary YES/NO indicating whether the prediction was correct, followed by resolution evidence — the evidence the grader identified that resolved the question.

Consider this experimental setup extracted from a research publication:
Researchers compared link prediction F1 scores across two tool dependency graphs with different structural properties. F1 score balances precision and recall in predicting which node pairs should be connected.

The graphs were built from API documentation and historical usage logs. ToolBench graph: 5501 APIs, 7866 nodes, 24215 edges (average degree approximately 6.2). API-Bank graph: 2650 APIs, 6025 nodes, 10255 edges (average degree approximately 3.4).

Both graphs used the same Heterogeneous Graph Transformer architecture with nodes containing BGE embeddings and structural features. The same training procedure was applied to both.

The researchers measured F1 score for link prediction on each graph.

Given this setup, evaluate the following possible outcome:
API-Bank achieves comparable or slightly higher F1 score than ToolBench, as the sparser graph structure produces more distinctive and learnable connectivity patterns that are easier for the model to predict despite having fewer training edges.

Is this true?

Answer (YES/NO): NO